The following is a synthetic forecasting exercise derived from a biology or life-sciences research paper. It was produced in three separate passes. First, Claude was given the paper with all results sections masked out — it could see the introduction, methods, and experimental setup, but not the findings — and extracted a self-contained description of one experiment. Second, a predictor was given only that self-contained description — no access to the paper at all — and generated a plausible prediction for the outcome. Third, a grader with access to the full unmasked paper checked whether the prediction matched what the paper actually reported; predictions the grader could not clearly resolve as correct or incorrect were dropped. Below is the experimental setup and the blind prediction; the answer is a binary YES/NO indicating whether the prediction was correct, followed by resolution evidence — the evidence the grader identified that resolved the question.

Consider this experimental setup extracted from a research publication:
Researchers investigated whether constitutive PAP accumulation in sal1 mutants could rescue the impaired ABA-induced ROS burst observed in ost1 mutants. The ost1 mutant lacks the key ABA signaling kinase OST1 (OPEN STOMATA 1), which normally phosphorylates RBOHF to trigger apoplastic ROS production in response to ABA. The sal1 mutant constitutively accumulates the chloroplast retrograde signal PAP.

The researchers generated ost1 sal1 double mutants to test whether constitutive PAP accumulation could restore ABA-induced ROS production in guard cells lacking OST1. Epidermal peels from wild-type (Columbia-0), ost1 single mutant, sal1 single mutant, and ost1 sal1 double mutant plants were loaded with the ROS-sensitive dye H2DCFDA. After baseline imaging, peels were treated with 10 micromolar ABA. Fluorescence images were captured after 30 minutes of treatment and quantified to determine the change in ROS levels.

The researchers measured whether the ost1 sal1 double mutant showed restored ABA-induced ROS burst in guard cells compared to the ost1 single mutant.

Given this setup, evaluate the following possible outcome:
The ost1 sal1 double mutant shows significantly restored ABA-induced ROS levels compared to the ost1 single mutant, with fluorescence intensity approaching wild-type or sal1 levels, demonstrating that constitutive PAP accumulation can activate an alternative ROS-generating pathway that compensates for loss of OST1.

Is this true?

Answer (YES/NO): YES